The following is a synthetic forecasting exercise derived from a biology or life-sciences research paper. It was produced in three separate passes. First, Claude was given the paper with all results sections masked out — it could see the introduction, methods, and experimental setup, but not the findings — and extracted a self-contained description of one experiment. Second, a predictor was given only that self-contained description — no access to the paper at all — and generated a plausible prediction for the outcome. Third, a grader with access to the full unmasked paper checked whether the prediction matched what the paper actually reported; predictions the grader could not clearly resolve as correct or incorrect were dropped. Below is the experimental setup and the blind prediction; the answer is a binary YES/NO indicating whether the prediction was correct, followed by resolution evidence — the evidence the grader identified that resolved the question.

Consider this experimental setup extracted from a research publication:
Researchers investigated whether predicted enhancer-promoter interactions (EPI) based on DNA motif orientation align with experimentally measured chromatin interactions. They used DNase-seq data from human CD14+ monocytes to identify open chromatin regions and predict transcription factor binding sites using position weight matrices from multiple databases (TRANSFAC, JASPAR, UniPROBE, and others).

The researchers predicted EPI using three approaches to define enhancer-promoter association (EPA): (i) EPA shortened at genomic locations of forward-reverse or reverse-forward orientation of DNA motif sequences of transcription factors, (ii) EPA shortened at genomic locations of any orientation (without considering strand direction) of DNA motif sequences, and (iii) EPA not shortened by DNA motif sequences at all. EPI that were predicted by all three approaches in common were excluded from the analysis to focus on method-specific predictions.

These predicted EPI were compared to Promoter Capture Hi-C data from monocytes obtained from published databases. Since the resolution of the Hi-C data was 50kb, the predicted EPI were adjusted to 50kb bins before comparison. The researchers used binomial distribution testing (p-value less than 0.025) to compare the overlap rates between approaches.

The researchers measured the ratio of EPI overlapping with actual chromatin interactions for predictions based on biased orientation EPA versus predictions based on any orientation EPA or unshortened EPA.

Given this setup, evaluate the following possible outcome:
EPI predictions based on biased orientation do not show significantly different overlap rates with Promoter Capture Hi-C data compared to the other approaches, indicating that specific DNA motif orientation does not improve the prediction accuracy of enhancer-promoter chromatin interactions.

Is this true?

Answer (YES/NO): NO